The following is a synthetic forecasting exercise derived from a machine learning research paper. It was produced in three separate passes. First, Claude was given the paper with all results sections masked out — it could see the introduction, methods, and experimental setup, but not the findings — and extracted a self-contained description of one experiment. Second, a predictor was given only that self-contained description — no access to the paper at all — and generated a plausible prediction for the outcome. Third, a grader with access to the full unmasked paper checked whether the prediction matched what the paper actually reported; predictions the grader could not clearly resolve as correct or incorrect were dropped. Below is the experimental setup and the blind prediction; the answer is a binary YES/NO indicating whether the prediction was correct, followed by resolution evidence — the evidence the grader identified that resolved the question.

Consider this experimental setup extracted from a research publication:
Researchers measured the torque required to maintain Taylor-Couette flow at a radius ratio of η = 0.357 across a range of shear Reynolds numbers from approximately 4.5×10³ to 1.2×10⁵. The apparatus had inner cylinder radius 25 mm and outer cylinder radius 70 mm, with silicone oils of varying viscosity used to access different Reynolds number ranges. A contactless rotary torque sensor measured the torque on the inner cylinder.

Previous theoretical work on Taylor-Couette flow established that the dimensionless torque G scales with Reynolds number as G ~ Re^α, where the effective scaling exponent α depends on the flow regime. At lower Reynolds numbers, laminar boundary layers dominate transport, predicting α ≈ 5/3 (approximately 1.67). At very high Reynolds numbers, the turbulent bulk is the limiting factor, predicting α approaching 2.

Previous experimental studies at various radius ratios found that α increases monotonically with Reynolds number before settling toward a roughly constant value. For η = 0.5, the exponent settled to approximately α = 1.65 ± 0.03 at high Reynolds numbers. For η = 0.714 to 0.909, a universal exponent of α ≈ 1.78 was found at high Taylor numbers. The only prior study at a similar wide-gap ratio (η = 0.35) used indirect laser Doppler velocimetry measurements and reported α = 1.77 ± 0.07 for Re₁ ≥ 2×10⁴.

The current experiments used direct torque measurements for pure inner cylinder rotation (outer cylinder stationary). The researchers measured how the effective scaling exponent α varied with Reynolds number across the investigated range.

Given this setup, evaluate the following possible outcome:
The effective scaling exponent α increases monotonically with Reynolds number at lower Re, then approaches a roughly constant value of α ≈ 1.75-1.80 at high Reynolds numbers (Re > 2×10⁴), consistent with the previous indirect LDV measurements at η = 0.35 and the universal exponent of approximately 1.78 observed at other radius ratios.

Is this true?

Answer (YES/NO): NO